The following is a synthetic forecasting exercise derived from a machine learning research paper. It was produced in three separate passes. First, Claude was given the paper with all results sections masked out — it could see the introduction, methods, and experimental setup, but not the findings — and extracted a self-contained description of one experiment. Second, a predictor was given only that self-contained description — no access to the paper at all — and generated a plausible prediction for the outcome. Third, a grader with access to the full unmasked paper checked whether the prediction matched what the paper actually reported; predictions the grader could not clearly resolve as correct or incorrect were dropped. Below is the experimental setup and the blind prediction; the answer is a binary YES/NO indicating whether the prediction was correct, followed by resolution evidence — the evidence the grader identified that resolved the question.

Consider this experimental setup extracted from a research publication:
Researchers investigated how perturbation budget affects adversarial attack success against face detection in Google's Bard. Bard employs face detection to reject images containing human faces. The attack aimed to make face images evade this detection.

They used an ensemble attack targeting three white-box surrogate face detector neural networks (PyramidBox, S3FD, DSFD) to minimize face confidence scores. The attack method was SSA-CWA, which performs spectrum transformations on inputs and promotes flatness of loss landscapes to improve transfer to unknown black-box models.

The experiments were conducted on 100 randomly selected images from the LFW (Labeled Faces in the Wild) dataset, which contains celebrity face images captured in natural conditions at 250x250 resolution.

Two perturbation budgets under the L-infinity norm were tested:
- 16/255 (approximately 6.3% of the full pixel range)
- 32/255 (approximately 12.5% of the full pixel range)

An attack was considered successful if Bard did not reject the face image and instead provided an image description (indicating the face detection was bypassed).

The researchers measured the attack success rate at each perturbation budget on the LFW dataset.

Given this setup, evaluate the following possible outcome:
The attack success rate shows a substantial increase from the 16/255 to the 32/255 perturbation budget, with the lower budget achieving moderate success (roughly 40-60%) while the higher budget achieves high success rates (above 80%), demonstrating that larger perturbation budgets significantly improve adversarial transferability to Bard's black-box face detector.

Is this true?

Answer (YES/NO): NO